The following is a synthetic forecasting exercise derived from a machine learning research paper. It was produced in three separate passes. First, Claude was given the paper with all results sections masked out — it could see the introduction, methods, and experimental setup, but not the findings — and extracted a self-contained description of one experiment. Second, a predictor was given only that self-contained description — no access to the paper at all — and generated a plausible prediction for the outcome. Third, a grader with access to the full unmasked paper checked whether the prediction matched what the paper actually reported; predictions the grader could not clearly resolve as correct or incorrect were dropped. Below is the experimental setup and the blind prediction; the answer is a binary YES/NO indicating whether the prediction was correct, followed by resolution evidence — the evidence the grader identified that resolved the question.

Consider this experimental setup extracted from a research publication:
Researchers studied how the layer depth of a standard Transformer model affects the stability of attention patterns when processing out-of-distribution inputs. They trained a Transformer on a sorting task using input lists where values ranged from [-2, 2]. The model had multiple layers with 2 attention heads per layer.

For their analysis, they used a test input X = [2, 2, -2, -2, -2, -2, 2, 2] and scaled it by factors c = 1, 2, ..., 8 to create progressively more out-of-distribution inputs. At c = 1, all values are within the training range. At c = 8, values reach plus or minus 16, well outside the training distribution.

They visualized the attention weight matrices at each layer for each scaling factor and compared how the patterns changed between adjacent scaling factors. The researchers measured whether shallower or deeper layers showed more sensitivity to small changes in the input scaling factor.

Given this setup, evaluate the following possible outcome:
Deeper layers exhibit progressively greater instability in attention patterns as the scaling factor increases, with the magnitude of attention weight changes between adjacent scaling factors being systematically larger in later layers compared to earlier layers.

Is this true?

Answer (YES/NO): YES